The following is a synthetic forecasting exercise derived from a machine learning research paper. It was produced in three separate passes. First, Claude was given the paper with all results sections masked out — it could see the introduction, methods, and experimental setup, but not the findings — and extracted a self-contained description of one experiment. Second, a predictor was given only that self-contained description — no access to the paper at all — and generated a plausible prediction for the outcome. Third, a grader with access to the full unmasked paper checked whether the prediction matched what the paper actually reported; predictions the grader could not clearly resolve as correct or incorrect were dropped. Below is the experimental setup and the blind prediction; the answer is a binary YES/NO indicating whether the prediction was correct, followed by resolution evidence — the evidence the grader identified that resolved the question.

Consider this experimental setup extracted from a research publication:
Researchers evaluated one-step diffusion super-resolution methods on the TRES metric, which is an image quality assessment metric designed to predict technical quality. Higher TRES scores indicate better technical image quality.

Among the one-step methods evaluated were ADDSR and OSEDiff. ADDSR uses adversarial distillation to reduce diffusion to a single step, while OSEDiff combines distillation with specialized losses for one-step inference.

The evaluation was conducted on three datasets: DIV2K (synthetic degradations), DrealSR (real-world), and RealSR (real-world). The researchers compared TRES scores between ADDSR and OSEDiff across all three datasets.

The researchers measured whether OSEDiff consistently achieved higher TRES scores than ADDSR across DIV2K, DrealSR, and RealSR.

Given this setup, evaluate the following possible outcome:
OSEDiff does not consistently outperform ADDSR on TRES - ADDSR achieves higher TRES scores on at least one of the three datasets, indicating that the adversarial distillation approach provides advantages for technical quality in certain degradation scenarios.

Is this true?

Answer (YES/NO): NO